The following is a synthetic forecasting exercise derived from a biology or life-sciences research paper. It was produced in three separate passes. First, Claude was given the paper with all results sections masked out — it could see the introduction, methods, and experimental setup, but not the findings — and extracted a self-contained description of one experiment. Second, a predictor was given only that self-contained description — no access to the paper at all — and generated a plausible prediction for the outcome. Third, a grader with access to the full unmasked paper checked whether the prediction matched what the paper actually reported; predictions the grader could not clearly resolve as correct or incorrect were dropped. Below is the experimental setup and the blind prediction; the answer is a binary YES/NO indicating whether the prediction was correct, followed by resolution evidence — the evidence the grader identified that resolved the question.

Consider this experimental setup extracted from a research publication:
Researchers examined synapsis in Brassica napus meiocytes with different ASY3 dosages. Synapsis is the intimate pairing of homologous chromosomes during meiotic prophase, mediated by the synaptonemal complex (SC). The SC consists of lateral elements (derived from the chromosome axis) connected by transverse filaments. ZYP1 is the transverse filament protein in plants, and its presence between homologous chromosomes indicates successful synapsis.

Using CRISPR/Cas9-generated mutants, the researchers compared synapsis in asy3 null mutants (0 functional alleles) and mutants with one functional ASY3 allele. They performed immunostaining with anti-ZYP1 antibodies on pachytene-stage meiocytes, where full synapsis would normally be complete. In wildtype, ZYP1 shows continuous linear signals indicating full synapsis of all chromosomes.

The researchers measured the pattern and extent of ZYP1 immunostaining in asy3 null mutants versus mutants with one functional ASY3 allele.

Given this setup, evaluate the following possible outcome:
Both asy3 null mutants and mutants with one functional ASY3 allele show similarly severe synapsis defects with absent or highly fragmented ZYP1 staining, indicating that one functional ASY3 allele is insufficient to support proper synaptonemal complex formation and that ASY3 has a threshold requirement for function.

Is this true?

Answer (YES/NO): NO